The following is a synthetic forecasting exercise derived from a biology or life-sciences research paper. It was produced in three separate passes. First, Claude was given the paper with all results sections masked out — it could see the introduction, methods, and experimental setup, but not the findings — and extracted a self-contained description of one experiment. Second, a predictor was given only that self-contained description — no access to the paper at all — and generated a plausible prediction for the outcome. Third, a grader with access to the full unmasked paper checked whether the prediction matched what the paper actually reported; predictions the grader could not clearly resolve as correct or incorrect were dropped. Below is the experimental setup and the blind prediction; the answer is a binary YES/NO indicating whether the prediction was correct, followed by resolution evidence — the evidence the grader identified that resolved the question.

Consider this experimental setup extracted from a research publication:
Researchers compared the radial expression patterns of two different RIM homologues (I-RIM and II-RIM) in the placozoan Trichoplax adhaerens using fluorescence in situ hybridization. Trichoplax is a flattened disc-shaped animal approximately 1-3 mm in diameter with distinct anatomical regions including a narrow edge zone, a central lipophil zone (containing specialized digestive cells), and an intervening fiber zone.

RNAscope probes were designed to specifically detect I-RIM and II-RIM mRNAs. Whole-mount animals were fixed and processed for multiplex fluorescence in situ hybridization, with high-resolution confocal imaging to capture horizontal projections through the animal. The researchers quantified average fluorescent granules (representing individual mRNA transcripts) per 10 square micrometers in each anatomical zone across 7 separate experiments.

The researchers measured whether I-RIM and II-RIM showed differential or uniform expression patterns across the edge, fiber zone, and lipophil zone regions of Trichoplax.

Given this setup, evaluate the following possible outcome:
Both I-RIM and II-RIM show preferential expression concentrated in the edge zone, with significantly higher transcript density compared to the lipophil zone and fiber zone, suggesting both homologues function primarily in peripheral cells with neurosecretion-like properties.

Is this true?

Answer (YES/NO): NO